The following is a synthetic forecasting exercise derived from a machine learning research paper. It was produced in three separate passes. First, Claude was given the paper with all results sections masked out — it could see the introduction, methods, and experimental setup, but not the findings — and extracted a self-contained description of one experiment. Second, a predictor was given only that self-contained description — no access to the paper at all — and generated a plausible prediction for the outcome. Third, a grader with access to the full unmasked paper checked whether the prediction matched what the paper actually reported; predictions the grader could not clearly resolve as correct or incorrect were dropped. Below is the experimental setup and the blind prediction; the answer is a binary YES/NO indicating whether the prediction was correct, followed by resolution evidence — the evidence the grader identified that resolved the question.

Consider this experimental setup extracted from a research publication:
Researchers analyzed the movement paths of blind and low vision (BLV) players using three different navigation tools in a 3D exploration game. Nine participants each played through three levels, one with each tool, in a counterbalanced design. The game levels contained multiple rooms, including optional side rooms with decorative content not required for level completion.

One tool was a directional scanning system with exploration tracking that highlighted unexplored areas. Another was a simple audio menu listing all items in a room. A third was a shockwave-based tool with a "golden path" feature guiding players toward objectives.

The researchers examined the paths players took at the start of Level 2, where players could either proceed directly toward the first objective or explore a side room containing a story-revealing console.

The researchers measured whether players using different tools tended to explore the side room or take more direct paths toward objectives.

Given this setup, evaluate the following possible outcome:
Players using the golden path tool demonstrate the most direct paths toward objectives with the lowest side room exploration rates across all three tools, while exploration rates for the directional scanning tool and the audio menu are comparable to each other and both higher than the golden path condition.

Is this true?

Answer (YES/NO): NO